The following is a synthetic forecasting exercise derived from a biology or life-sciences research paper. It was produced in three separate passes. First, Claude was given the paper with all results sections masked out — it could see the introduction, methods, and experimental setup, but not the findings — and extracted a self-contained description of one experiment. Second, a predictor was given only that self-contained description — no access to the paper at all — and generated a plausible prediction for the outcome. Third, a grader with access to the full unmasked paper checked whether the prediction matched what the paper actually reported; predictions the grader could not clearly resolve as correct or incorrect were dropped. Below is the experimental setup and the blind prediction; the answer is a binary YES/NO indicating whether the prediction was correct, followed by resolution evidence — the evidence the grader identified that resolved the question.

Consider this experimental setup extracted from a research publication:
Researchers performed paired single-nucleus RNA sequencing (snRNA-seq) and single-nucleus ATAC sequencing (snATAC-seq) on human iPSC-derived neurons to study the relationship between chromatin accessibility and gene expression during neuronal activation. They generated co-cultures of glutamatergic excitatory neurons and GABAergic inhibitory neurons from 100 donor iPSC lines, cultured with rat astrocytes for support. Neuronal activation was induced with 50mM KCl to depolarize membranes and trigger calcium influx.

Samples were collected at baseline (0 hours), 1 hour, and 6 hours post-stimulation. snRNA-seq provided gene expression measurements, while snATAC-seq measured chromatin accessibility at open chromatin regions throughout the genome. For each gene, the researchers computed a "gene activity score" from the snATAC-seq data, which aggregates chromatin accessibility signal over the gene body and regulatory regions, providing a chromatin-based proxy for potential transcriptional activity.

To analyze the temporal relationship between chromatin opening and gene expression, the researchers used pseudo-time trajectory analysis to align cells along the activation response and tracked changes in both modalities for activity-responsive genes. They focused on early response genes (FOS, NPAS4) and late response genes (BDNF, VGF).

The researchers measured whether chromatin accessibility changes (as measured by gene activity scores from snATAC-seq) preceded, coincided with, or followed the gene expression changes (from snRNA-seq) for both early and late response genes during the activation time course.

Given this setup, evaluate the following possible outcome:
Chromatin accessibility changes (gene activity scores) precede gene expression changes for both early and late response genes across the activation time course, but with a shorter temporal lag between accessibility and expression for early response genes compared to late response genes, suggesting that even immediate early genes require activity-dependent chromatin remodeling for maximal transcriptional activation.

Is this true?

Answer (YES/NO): NO